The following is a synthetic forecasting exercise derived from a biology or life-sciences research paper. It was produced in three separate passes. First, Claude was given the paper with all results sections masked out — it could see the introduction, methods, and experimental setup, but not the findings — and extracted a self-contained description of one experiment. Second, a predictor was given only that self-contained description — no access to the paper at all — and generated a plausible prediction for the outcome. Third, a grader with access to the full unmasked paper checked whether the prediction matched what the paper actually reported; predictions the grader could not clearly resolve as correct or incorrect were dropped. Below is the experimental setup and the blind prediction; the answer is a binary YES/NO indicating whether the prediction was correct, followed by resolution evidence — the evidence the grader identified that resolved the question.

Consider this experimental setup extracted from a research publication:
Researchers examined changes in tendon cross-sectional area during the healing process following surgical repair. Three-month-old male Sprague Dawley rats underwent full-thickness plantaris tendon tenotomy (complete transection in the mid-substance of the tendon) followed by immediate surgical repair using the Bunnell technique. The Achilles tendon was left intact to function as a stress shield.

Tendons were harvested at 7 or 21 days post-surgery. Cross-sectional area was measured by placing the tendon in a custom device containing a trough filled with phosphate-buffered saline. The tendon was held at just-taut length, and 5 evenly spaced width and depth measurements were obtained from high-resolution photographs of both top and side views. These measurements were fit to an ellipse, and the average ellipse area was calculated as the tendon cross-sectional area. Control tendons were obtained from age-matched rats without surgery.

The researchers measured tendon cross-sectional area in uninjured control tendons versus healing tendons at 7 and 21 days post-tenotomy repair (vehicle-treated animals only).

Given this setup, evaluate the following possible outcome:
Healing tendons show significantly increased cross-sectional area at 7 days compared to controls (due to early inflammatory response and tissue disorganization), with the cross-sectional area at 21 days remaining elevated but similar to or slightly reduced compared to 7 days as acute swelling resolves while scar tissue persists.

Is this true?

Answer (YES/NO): NO